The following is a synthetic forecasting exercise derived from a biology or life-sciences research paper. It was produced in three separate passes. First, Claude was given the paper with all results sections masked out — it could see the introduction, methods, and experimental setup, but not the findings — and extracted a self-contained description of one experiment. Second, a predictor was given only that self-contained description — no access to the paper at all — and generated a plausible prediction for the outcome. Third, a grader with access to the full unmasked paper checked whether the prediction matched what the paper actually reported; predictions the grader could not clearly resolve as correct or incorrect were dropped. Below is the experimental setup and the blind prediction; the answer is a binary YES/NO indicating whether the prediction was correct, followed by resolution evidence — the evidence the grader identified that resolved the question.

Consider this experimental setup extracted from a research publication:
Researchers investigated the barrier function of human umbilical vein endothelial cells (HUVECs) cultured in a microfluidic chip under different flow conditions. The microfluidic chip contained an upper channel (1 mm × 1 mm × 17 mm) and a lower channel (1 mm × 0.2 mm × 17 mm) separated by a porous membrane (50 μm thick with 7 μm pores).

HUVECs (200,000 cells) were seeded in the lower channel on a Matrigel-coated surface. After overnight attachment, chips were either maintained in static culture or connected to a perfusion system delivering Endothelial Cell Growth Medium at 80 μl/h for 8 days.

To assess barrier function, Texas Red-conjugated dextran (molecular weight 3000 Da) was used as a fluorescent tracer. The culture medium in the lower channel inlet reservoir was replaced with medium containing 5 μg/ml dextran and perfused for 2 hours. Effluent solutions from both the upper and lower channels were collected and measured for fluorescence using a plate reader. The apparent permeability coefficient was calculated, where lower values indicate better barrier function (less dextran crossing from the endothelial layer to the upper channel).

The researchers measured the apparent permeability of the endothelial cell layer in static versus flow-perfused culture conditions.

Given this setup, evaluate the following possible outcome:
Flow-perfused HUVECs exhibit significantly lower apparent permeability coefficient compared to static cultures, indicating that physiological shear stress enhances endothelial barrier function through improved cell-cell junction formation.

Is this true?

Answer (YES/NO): YES